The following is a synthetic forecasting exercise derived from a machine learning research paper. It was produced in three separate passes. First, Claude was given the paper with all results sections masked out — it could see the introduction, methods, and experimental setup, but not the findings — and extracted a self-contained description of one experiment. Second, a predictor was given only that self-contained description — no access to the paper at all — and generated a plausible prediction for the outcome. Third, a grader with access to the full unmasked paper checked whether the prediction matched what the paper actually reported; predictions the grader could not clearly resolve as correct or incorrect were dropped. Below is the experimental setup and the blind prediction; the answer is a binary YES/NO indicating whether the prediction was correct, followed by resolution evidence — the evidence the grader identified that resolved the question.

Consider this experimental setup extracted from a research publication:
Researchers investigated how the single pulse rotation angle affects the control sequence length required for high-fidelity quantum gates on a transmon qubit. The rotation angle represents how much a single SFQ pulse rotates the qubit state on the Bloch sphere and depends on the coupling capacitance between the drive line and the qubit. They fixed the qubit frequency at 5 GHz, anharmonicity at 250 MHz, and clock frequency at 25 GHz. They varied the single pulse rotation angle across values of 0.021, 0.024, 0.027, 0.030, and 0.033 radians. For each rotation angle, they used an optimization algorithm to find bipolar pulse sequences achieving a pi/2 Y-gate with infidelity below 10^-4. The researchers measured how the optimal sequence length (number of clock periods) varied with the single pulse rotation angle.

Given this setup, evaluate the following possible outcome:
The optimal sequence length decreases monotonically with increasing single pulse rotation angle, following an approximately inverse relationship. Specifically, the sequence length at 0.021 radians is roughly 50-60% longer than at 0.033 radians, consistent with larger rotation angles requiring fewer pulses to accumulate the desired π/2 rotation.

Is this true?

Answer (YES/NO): NO